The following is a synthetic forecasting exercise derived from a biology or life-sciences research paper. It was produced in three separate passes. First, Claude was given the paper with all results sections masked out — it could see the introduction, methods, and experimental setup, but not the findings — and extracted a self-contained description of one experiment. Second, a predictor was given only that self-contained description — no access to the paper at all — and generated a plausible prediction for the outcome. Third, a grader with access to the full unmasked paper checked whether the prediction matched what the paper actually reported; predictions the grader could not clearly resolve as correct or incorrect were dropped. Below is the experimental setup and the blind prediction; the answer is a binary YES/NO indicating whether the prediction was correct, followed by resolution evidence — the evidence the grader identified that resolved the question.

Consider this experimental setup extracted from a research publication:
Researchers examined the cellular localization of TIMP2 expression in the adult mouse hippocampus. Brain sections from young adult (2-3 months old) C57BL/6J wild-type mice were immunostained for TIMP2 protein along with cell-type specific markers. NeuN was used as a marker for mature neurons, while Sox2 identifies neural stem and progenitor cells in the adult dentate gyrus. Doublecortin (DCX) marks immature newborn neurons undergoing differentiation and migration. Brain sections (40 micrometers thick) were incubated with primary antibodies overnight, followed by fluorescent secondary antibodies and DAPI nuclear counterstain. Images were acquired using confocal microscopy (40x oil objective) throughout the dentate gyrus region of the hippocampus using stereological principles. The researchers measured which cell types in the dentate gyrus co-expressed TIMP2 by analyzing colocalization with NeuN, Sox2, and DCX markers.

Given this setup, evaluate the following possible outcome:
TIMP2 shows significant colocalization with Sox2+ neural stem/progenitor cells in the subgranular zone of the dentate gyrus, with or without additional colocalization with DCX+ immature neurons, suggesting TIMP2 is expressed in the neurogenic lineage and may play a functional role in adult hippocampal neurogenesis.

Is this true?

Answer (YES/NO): NO